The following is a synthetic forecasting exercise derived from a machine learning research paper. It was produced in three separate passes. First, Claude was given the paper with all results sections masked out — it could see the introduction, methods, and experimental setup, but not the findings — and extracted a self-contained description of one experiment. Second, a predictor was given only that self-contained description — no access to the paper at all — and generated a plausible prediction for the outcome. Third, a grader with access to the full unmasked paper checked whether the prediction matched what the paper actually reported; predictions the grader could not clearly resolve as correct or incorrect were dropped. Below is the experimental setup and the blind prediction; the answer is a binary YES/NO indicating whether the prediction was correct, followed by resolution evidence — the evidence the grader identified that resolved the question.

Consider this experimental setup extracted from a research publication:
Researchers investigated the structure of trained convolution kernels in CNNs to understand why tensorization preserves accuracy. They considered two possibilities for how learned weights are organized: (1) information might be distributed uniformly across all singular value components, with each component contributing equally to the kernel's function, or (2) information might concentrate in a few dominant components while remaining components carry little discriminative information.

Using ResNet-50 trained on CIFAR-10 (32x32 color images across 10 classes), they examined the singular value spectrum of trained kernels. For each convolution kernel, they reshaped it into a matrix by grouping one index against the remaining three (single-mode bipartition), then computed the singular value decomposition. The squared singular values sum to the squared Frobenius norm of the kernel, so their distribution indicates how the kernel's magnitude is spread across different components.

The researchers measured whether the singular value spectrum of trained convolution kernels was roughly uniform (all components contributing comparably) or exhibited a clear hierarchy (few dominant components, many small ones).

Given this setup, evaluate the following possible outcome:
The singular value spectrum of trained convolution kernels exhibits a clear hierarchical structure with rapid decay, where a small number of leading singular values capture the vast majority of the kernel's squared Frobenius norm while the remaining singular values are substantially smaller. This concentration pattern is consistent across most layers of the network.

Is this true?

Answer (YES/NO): NO